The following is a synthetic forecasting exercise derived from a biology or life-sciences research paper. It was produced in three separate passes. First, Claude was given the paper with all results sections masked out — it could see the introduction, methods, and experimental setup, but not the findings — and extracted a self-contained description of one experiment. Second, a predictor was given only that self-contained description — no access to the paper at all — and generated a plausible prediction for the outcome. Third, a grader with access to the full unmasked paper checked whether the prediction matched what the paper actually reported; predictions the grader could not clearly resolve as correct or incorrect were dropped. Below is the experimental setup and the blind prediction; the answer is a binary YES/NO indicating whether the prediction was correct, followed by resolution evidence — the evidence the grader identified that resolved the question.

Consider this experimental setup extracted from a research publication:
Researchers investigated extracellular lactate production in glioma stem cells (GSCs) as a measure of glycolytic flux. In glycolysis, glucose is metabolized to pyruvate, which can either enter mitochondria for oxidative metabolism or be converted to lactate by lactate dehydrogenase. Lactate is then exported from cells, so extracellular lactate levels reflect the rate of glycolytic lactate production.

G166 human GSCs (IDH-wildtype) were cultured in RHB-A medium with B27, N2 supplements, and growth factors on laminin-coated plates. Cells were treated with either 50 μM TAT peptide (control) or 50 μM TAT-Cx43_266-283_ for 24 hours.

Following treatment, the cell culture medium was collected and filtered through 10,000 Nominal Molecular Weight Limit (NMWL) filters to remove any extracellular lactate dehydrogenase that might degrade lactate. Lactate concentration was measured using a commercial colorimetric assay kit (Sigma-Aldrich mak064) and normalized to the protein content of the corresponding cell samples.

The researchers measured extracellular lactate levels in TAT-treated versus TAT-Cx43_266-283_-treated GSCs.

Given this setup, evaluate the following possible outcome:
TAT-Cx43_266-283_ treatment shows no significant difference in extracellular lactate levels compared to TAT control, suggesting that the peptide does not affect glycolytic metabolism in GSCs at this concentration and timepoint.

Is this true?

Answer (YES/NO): YES